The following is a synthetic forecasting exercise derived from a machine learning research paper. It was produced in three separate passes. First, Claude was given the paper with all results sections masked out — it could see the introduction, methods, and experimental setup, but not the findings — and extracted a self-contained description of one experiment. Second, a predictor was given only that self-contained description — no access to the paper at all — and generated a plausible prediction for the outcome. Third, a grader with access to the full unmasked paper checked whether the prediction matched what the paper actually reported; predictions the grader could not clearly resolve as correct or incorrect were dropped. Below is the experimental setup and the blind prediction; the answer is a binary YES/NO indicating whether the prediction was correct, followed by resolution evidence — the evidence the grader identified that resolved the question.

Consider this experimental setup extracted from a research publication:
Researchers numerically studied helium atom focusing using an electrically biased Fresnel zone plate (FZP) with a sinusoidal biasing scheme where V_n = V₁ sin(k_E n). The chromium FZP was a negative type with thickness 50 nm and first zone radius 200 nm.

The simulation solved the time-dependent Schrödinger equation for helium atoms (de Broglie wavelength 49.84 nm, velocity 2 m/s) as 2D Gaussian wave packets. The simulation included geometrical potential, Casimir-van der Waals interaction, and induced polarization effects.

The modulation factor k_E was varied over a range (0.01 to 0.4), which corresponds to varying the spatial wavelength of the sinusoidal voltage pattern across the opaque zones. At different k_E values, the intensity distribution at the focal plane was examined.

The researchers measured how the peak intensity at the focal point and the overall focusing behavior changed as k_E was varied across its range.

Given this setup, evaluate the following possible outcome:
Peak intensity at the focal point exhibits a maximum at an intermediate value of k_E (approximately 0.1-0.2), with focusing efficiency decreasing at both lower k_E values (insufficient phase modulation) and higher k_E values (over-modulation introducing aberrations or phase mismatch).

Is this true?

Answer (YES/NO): NO